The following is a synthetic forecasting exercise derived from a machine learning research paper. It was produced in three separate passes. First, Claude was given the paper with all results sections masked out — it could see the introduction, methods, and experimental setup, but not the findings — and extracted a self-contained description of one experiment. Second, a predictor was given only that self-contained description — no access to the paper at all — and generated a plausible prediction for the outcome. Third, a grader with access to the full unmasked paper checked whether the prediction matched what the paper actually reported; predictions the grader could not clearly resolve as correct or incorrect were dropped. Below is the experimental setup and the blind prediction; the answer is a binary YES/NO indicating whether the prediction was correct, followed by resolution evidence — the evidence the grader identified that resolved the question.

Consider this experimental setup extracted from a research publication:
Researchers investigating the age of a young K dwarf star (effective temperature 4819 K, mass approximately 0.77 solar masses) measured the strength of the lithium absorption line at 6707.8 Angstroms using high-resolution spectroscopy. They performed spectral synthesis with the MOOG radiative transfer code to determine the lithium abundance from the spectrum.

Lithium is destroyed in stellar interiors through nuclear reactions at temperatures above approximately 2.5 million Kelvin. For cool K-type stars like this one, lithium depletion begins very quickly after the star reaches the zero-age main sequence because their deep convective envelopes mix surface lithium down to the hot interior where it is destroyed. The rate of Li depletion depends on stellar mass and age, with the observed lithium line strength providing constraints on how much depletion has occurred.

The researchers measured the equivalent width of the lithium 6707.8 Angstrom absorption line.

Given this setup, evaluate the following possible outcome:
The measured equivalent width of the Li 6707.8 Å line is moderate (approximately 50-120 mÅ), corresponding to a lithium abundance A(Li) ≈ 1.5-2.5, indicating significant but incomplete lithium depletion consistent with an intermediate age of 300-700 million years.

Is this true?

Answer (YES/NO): NO